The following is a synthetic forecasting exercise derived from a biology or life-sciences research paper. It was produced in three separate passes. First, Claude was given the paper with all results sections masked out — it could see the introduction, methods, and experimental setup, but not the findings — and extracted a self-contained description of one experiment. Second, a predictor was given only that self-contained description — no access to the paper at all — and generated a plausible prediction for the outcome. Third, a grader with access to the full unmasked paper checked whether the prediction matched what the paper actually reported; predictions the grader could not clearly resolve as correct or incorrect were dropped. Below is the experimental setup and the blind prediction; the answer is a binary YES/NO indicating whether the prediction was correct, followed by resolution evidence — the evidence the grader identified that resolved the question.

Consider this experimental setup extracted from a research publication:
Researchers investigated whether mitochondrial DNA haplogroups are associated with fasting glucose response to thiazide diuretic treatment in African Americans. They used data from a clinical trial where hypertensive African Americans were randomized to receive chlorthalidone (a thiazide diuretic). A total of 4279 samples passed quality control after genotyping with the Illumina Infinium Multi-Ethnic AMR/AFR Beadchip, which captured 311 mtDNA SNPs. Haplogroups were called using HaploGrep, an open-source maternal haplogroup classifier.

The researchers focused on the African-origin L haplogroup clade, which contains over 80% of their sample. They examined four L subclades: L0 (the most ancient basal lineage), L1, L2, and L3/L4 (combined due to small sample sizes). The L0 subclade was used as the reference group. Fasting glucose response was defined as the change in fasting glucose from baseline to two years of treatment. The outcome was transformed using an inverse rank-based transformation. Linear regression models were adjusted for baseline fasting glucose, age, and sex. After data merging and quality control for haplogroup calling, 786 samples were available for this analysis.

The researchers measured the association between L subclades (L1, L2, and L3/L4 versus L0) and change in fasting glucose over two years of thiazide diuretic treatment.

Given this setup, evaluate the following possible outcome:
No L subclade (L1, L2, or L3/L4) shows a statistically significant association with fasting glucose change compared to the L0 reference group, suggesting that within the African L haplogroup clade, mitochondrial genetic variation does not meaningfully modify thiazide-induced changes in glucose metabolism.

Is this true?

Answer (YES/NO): NO